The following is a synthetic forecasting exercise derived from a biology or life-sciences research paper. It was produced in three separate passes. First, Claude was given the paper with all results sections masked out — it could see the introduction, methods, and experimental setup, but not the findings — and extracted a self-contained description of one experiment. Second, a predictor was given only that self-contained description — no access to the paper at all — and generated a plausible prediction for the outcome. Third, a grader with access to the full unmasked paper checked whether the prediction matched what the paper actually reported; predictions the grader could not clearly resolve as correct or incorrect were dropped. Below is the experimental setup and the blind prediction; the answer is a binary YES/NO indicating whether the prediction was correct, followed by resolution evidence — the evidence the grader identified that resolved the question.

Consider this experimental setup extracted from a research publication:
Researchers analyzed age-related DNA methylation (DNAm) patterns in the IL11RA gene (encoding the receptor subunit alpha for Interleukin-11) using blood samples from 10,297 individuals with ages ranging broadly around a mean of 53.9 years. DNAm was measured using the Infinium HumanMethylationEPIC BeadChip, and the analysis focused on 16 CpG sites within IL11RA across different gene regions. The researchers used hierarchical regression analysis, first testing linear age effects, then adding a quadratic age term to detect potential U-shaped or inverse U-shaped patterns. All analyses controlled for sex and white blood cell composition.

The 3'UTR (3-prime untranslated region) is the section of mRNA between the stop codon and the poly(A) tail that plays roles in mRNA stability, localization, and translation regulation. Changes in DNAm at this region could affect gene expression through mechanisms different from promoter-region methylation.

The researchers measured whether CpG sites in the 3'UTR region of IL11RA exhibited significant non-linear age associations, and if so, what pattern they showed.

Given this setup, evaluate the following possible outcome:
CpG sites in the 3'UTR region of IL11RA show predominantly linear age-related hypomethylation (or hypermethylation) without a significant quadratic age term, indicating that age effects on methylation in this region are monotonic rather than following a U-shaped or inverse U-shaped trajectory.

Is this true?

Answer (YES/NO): NO